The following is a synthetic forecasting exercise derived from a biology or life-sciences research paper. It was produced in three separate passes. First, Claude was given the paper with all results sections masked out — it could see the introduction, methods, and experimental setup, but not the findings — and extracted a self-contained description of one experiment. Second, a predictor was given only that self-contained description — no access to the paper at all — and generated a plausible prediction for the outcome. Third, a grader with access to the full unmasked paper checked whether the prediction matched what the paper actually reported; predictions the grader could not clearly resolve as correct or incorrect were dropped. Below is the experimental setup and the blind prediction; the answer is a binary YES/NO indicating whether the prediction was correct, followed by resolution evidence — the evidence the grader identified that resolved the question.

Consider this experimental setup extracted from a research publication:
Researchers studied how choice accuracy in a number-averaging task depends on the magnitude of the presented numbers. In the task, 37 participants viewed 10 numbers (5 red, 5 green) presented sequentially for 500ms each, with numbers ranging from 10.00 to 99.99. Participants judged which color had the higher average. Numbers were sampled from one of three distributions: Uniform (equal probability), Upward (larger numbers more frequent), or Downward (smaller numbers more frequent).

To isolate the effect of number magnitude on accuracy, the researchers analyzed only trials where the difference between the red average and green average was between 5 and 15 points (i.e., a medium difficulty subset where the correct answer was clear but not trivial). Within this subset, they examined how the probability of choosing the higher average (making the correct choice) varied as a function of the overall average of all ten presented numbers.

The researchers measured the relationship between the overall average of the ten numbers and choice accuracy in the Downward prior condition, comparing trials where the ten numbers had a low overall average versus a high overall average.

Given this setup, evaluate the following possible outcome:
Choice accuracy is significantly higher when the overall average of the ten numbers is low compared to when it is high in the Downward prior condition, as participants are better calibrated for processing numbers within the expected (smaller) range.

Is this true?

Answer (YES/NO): YES